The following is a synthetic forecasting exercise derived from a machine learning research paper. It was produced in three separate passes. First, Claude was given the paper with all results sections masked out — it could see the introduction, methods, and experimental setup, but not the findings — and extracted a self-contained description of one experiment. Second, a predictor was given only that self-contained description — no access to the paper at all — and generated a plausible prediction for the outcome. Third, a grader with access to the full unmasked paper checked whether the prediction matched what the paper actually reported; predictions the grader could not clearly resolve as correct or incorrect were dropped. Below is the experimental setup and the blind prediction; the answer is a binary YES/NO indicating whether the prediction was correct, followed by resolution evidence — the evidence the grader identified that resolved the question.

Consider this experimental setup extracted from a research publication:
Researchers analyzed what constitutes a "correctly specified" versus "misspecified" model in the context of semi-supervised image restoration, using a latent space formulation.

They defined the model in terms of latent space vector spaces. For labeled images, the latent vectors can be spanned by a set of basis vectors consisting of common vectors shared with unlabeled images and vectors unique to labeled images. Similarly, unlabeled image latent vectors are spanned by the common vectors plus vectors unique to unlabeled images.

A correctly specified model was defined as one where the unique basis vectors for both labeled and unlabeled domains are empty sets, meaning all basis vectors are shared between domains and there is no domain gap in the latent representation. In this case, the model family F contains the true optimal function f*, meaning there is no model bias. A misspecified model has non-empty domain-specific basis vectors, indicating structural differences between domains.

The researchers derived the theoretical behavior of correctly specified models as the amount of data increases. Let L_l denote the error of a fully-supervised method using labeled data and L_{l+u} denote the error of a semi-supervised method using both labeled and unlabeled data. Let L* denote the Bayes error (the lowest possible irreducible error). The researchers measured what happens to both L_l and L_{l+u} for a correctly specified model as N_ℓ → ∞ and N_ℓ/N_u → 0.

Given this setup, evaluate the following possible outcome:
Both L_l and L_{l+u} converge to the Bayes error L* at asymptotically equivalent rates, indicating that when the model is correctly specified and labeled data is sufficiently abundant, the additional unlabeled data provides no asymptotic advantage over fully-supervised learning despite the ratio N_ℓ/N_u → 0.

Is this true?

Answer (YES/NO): NO